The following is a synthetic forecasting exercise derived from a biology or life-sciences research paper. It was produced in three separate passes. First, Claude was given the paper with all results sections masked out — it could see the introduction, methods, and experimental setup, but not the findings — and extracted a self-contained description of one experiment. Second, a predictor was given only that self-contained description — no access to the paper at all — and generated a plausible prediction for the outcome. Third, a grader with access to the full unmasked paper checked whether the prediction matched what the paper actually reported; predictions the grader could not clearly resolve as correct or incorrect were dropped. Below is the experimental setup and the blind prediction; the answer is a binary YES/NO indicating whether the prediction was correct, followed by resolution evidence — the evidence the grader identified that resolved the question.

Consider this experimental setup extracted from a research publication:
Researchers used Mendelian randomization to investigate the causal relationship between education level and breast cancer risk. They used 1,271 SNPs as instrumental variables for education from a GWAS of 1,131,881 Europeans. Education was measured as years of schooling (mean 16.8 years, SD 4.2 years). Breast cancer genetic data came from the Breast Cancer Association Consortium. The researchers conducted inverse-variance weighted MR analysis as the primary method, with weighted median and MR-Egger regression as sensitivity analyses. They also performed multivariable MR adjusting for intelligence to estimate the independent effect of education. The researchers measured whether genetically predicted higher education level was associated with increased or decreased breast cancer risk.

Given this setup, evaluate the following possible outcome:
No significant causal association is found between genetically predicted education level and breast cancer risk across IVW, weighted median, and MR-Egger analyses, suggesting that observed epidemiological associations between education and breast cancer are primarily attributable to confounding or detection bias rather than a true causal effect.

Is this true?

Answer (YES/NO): NO